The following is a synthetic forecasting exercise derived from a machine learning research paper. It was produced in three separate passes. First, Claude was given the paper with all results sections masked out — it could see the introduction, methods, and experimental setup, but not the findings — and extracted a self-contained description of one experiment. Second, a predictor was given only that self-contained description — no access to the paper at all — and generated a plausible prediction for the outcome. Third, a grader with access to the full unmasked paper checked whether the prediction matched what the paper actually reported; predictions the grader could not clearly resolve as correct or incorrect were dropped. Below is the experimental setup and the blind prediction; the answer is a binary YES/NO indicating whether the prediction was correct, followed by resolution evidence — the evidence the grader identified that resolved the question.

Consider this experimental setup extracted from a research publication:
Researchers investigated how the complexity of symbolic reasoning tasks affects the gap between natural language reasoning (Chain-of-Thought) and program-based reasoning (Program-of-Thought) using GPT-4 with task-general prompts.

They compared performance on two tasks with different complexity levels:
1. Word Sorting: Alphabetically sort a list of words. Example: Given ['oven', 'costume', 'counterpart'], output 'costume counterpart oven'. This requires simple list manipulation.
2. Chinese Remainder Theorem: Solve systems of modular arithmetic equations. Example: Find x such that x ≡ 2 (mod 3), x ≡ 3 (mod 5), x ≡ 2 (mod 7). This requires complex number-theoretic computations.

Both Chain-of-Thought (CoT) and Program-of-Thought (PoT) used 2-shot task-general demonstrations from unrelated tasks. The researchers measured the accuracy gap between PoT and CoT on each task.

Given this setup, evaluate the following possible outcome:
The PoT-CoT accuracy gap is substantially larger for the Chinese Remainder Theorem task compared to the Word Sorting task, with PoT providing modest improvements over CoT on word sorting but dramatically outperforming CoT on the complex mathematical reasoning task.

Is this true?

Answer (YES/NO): YES